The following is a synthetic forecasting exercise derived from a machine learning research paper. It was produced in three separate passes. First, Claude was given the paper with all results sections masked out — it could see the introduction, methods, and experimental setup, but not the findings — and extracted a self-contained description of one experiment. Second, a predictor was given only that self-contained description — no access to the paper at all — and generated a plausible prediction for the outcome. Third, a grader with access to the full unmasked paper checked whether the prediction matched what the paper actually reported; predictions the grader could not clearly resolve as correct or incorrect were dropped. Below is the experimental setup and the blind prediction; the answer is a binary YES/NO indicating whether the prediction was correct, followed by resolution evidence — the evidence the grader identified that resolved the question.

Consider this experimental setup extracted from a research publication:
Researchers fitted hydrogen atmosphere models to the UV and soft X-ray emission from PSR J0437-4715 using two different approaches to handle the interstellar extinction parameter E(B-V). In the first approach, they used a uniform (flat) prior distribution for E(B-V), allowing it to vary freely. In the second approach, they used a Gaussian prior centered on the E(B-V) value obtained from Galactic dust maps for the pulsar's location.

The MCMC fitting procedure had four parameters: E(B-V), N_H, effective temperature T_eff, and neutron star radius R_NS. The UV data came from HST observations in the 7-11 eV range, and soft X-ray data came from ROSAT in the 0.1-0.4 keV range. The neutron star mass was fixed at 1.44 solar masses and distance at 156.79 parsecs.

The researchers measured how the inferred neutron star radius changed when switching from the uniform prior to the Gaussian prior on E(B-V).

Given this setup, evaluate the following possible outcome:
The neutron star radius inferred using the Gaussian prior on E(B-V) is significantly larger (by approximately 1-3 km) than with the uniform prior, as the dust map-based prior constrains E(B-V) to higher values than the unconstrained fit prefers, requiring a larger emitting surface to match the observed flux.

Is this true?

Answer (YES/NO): NO